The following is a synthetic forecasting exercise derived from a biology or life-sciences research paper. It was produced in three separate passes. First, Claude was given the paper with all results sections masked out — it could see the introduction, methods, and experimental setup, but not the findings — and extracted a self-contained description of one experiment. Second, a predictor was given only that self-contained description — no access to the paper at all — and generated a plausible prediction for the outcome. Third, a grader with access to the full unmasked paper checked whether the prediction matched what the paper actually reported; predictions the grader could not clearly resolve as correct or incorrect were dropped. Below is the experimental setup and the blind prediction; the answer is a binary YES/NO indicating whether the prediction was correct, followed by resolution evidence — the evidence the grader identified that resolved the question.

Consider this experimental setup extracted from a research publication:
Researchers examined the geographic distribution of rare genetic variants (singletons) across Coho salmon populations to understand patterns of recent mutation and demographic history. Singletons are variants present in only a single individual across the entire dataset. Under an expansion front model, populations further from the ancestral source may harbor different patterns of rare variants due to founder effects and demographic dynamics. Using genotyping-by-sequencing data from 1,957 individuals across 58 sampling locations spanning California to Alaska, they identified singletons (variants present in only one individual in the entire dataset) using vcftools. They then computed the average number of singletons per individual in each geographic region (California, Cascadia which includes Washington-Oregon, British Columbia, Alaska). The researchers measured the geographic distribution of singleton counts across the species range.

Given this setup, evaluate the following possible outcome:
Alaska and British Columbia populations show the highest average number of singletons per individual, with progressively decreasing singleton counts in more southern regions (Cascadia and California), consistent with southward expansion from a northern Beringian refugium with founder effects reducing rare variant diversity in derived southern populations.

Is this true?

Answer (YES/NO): NO